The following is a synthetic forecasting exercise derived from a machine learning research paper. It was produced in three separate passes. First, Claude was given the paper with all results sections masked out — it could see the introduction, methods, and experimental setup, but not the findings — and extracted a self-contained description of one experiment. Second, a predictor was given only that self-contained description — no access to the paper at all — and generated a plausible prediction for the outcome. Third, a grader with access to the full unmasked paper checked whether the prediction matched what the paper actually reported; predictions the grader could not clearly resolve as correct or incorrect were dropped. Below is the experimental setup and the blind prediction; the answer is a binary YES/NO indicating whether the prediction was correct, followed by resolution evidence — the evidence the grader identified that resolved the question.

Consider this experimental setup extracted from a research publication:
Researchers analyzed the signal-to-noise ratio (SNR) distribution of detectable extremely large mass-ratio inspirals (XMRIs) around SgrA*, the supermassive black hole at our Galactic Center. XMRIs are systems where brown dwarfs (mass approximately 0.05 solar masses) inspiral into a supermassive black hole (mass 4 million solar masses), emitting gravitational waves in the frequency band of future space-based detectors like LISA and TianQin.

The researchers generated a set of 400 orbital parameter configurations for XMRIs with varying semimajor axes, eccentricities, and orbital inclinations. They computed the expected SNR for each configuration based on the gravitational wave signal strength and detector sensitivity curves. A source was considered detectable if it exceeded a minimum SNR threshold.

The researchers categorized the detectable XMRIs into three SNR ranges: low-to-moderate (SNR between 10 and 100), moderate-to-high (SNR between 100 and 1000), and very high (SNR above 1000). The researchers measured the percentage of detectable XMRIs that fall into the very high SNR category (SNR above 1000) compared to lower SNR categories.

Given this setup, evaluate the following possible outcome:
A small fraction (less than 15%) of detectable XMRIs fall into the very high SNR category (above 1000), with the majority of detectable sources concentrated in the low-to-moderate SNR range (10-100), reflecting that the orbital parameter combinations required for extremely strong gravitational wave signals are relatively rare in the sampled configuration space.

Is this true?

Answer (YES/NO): YES